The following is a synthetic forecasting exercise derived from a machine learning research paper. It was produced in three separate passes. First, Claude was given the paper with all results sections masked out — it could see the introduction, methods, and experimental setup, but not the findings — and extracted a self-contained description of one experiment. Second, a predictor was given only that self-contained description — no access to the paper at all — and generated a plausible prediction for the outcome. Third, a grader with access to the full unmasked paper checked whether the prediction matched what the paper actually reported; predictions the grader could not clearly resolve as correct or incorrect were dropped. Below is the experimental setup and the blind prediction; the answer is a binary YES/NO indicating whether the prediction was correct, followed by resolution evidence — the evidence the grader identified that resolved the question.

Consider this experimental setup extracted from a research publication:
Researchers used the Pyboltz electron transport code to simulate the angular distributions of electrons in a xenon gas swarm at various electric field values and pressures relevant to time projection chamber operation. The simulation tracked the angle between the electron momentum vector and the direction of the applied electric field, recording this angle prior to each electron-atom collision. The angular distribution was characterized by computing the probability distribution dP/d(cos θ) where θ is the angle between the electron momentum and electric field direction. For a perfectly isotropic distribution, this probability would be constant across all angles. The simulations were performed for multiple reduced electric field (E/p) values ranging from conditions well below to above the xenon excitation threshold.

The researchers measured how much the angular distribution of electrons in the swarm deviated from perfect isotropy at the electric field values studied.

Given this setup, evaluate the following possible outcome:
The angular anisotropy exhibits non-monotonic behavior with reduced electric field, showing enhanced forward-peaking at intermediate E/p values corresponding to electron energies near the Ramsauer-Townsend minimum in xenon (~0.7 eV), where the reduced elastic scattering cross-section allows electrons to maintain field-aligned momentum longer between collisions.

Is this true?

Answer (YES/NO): NO